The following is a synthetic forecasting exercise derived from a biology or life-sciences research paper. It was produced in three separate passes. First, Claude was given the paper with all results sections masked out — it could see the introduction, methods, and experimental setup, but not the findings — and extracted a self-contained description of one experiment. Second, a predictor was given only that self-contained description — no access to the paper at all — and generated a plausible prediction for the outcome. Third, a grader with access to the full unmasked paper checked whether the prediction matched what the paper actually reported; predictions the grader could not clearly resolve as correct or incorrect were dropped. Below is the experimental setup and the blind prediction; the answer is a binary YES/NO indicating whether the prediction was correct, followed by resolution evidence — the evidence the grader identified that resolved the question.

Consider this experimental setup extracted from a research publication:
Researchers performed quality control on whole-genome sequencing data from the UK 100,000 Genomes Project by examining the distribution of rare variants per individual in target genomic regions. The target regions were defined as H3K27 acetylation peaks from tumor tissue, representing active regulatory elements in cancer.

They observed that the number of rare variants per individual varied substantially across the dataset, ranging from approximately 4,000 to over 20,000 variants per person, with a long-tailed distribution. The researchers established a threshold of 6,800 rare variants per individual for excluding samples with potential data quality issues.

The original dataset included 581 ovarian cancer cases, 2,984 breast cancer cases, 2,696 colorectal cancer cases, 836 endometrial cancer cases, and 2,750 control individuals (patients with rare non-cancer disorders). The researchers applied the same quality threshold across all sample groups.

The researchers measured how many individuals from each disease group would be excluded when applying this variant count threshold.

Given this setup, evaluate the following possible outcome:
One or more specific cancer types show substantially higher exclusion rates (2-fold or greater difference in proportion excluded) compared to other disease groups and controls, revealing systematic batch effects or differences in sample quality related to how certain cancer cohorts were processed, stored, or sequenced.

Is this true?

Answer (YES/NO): NO